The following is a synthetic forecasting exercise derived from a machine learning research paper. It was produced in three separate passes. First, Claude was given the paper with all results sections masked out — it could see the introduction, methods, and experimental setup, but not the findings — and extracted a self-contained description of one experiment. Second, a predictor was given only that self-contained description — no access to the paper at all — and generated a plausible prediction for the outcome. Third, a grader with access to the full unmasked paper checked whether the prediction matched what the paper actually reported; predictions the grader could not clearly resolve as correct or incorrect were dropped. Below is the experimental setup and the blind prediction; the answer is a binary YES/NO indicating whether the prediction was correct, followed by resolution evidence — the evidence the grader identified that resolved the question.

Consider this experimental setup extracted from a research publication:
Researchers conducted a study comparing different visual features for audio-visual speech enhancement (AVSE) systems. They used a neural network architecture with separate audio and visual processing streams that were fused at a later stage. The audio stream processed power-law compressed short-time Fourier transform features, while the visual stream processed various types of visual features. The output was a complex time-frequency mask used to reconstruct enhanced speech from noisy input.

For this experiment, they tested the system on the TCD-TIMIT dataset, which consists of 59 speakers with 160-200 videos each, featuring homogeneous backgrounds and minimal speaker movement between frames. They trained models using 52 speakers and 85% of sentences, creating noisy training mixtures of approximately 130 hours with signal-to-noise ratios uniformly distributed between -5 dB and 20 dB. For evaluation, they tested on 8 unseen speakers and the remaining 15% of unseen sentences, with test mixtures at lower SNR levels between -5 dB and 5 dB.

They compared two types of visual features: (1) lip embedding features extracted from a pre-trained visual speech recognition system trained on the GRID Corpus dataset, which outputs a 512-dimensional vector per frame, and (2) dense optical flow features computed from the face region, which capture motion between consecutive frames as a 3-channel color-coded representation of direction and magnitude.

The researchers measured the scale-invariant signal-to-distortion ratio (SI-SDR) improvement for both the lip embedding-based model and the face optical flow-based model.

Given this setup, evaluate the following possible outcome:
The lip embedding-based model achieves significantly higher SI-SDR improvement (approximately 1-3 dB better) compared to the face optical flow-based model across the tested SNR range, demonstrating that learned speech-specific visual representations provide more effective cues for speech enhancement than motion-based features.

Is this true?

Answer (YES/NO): NO